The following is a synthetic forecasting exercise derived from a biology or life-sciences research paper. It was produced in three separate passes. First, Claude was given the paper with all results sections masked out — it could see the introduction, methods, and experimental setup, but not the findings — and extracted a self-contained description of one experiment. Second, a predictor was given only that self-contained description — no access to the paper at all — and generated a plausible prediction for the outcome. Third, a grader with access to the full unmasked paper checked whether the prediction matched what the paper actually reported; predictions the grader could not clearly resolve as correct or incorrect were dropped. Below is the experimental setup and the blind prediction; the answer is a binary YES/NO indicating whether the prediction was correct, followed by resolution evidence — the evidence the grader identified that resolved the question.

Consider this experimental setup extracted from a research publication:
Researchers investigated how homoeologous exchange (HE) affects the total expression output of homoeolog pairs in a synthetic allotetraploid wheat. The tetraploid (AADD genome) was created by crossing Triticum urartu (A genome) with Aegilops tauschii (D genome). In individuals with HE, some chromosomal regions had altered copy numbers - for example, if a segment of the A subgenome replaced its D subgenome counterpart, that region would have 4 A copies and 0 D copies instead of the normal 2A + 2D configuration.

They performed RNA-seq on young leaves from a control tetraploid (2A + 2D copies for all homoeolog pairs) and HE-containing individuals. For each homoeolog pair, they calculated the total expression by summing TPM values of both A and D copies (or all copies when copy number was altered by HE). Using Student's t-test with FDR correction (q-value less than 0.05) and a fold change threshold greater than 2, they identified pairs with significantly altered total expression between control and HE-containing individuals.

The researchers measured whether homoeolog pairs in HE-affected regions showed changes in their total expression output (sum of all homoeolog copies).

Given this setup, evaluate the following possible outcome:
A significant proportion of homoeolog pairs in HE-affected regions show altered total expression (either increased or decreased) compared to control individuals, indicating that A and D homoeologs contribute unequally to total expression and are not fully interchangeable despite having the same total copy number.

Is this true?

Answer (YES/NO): YES